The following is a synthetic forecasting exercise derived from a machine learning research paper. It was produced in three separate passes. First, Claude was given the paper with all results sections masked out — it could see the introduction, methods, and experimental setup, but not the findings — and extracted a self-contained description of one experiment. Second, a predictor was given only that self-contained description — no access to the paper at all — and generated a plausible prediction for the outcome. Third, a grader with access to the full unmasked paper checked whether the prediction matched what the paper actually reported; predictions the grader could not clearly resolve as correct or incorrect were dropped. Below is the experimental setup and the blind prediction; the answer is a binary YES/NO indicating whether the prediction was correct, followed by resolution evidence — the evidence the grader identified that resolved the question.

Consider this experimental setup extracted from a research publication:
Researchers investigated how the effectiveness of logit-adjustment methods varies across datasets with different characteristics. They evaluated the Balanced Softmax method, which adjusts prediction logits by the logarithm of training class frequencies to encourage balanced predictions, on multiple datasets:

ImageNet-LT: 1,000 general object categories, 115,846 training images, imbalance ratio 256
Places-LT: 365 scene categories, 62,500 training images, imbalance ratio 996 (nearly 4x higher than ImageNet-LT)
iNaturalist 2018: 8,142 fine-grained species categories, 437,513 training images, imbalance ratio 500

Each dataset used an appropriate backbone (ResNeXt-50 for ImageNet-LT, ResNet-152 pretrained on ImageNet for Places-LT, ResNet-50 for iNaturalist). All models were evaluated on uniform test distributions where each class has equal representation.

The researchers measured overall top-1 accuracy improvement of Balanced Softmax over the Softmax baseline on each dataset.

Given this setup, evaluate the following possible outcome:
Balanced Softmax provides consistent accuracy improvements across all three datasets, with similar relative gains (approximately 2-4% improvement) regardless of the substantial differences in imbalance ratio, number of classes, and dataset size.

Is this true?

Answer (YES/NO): NO